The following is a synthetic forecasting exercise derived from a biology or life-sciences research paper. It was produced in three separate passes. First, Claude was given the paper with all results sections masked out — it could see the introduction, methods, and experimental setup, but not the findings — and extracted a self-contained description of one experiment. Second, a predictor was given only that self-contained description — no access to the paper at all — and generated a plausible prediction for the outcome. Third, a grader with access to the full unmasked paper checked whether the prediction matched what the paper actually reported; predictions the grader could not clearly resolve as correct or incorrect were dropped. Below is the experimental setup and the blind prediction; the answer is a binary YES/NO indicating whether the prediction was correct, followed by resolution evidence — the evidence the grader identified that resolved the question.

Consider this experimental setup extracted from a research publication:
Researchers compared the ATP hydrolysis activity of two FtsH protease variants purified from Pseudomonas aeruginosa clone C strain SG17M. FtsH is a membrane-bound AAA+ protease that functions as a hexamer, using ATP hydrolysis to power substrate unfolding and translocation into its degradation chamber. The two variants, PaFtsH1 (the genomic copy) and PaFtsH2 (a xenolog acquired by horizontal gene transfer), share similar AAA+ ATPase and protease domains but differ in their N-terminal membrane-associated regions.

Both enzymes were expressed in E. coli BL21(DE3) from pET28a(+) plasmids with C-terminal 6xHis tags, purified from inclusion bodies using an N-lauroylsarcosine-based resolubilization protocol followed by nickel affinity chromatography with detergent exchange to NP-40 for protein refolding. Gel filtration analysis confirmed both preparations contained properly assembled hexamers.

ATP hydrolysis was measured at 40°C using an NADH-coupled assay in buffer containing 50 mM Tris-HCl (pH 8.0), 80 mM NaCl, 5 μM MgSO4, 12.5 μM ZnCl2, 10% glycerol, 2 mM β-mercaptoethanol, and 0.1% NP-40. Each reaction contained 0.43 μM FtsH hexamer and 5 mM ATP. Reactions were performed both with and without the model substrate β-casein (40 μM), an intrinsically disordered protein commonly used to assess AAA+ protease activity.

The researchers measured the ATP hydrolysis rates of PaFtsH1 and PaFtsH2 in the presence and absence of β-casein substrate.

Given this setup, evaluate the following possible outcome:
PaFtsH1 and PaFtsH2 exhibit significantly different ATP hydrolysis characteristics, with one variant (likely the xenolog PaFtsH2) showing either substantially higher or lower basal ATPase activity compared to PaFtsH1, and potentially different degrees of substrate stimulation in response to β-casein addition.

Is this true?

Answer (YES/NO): YES